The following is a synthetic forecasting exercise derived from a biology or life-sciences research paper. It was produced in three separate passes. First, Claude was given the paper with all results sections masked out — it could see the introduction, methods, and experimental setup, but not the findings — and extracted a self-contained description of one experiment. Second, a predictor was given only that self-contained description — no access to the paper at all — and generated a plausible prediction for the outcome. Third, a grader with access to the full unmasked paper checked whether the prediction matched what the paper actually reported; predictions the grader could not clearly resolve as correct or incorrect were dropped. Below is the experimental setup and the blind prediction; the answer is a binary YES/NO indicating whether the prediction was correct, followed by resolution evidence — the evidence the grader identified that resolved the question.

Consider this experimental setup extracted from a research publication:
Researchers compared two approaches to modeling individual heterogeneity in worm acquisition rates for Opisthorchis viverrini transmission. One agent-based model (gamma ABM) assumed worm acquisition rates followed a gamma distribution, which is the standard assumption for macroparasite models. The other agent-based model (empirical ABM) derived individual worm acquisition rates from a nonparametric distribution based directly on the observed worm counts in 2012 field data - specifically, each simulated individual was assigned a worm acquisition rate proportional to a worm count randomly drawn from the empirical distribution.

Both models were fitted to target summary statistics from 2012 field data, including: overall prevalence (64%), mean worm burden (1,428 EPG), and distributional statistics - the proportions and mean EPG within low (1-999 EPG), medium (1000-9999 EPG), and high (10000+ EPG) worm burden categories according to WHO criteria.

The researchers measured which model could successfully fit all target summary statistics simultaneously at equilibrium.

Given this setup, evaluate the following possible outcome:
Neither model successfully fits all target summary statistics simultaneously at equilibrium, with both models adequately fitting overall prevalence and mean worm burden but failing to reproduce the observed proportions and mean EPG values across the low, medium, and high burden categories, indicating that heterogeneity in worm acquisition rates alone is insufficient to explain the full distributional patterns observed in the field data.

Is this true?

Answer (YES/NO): NO